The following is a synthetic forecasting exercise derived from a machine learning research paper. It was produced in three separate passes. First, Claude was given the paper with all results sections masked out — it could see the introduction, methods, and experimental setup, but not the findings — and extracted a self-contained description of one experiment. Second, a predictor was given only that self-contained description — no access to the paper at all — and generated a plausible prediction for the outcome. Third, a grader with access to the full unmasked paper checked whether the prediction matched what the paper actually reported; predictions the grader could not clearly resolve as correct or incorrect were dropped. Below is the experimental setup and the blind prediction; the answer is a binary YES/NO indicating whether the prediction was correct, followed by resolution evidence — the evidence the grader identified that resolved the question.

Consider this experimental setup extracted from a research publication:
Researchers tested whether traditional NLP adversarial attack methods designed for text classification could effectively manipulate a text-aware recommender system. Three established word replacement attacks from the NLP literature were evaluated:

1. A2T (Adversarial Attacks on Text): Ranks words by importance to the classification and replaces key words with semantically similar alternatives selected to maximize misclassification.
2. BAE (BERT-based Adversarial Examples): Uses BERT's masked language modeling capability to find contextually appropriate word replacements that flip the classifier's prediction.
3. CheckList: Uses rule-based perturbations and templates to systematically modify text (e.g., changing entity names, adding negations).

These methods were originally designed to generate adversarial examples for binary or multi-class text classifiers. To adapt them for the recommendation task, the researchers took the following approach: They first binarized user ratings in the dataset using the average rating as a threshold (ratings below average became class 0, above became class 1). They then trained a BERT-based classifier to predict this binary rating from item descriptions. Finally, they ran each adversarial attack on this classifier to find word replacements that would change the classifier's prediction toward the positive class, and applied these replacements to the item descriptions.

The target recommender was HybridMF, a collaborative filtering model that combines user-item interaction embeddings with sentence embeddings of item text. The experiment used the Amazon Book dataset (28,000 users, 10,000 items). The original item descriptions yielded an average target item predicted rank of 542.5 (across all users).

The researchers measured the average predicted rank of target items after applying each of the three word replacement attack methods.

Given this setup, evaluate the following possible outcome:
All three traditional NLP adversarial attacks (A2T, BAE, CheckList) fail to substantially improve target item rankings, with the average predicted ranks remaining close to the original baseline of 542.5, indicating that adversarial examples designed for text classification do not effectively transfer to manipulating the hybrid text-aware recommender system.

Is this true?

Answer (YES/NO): YES